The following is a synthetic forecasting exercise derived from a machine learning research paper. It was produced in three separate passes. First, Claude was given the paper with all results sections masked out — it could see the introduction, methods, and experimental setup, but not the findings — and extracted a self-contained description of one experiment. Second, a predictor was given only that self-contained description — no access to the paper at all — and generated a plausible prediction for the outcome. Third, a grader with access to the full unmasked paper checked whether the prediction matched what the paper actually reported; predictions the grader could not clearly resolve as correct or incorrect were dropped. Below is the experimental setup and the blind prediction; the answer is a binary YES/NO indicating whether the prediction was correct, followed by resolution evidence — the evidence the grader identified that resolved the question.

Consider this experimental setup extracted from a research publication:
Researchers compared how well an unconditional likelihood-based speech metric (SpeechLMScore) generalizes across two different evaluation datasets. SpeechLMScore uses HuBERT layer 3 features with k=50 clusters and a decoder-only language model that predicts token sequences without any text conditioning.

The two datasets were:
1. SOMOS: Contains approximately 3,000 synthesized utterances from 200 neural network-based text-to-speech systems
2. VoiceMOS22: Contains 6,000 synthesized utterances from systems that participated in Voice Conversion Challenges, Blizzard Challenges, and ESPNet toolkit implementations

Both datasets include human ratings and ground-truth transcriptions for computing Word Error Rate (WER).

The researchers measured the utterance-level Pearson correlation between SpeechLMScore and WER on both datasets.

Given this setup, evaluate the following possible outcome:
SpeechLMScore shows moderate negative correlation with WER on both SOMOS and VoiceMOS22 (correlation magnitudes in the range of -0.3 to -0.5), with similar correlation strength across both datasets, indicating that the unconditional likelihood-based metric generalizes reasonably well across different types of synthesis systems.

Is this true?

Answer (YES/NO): NO